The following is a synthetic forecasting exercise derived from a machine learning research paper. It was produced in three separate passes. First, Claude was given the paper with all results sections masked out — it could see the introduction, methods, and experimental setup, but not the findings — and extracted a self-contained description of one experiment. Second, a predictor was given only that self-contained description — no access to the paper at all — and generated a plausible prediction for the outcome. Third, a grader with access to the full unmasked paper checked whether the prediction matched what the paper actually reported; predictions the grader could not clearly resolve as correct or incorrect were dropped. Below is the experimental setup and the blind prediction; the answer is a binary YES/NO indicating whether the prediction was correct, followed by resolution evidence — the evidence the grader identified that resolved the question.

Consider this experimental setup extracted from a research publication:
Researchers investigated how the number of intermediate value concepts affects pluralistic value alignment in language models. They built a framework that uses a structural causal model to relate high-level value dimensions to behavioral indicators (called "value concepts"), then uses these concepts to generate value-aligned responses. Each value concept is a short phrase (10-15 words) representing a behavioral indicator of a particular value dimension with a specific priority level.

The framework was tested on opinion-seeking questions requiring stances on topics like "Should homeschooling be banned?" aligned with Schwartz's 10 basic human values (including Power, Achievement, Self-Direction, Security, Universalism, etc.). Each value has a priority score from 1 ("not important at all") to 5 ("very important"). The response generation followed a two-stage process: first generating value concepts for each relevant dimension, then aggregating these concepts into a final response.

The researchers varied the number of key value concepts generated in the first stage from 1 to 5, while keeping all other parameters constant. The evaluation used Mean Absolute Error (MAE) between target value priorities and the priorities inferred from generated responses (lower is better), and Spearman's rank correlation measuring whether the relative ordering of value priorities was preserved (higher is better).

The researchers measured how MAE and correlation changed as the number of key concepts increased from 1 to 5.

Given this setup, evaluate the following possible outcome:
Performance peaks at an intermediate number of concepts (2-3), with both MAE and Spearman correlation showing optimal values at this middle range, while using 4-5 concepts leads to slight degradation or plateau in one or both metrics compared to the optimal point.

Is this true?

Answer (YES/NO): NO